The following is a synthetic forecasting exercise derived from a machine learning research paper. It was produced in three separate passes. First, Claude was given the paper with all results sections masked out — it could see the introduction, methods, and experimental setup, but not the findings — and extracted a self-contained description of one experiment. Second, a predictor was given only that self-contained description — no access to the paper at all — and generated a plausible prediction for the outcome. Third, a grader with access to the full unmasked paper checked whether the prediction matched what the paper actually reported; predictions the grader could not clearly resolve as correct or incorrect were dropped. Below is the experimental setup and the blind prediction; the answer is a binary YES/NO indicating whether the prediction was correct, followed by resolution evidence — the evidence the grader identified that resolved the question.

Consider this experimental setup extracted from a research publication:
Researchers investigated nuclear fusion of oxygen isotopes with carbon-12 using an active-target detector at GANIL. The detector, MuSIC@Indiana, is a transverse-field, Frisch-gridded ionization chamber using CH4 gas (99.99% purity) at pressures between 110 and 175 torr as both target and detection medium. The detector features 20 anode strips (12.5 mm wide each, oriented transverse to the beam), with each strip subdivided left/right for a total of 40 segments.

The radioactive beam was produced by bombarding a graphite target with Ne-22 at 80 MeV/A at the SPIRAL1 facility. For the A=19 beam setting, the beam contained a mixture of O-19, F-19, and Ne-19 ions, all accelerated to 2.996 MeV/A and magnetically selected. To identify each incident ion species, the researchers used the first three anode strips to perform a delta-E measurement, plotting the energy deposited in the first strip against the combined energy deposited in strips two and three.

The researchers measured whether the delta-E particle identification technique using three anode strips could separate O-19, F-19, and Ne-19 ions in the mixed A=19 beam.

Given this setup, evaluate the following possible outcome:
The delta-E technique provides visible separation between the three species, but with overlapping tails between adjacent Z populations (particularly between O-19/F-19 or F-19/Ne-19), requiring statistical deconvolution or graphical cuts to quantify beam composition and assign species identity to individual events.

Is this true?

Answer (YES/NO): NO